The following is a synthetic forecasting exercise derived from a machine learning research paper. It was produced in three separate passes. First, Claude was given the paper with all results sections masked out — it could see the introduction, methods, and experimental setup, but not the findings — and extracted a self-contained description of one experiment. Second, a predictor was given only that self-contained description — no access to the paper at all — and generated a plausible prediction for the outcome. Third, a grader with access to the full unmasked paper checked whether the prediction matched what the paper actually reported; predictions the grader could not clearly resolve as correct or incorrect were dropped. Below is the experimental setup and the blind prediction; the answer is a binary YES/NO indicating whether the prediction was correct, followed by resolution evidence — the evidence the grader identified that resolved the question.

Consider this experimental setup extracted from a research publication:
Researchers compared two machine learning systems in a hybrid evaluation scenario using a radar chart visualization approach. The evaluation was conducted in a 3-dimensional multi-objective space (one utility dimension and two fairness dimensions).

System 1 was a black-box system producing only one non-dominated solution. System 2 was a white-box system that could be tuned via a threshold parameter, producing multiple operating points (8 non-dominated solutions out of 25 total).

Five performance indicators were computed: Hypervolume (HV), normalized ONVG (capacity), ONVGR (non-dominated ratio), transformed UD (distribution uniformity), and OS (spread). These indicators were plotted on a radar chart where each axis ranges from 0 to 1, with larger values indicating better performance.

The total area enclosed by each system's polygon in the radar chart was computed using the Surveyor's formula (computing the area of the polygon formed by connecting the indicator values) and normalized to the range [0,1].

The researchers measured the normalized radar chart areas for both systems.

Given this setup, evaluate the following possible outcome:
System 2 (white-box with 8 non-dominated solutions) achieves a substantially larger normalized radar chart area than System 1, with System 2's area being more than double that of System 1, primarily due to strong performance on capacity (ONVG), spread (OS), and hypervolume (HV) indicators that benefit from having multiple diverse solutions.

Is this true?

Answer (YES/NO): NO